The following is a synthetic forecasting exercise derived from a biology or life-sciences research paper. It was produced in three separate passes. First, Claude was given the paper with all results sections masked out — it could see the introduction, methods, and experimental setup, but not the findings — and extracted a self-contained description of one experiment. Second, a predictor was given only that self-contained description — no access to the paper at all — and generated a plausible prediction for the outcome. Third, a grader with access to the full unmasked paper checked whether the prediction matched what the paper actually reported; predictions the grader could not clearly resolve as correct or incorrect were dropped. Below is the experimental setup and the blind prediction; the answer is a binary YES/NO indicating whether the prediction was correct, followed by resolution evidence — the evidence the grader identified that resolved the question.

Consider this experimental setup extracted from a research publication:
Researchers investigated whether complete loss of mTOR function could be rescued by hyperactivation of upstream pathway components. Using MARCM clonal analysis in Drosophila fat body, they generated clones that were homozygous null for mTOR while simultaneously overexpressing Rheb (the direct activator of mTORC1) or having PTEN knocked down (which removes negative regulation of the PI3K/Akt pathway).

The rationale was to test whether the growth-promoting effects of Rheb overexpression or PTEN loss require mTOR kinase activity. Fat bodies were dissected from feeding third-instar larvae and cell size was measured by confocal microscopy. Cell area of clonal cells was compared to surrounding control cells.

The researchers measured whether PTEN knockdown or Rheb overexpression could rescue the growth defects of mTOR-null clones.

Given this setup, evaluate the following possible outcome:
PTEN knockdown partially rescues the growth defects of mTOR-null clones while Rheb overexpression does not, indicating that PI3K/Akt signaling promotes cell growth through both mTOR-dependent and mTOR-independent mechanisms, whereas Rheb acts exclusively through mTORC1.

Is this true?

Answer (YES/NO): NO